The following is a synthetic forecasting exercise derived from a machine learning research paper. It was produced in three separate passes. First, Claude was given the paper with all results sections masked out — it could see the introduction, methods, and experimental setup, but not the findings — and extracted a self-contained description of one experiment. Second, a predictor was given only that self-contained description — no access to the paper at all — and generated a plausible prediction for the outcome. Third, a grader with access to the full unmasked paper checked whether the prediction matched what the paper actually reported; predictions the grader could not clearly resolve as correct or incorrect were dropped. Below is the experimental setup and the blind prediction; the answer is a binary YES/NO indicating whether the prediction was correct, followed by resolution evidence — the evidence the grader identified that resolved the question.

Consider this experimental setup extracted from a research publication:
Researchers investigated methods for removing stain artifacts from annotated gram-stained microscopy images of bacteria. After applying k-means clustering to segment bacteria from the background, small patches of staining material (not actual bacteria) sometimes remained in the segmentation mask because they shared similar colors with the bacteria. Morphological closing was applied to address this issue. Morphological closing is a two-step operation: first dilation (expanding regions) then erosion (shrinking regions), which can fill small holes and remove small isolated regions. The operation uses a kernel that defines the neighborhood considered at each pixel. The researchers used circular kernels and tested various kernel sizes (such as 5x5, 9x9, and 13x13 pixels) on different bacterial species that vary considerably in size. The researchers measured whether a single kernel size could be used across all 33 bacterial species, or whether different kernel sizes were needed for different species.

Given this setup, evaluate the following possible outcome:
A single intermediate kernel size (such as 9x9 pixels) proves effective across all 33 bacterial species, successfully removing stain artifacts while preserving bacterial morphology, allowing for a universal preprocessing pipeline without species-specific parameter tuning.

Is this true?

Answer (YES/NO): NO